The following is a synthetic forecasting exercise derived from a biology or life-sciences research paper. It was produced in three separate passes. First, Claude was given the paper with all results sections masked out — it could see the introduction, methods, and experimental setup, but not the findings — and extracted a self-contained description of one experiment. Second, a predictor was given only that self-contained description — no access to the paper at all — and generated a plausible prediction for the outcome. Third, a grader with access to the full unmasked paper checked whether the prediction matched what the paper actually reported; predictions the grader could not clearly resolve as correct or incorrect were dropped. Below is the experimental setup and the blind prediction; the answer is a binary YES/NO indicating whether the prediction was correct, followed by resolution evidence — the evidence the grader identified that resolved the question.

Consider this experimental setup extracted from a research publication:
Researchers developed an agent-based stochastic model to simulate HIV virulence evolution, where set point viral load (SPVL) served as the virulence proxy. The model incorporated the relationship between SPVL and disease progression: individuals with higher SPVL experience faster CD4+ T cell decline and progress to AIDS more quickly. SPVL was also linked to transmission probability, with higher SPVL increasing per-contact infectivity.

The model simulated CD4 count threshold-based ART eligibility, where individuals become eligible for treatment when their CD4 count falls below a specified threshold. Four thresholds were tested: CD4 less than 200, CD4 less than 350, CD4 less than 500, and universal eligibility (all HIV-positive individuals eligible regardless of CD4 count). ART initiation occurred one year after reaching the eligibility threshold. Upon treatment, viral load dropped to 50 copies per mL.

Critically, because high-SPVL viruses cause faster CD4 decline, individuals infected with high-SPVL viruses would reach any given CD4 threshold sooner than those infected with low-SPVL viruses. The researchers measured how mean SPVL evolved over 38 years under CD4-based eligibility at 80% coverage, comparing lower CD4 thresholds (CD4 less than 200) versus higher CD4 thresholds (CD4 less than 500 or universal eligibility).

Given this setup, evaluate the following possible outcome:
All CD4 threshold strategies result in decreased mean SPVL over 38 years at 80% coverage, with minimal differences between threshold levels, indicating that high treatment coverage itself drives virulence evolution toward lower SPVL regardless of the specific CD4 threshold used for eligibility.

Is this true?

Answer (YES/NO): NO